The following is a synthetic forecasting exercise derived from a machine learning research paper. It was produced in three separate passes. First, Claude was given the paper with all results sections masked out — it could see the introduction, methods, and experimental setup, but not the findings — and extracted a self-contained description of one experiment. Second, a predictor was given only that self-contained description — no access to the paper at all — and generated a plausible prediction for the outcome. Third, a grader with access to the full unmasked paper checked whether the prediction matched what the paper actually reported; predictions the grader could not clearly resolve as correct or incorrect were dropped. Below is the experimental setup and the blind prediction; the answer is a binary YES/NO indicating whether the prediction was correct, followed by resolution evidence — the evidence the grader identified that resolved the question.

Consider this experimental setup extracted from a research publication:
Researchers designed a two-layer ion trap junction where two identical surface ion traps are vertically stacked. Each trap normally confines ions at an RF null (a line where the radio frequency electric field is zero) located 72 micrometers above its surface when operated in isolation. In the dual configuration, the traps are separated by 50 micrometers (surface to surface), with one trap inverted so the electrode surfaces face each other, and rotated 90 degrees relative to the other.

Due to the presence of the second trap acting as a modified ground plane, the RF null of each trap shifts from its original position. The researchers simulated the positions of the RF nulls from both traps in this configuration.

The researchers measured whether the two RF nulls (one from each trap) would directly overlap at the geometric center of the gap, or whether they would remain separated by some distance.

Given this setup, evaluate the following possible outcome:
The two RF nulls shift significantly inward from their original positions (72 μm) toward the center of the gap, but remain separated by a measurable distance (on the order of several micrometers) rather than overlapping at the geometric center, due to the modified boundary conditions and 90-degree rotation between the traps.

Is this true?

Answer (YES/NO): YES